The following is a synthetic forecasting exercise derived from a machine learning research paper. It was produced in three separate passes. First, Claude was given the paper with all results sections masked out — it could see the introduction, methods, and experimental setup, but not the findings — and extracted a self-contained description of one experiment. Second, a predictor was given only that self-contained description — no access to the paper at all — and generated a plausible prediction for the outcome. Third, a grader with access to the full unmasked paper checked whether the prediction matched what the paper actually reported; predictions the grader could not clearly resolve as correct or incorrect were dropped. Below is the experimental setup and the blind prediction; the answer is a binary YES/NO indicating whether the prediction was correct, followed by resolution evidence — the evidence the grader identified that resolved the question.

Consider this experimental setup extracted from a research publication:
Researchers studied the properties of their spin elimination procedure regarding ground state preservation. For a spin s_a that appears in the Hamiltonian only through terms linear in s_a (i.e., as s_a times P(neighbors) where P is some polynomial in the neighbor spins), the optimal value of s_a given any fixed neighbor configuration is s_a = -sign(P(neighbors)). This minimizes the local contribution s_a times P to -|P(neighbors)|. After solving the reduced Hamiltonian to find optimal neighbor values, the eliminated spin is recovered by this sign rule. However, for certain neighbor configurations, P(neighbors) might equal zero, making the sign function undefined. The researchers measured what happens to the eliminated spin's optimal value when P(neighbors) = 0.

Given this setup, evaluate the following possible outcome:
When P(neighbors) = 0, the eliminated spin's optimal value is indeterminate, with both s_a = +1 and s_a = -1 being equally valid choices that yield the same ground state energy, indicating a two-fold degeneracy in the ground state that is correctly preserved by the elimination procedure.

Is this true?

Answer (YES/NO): YES